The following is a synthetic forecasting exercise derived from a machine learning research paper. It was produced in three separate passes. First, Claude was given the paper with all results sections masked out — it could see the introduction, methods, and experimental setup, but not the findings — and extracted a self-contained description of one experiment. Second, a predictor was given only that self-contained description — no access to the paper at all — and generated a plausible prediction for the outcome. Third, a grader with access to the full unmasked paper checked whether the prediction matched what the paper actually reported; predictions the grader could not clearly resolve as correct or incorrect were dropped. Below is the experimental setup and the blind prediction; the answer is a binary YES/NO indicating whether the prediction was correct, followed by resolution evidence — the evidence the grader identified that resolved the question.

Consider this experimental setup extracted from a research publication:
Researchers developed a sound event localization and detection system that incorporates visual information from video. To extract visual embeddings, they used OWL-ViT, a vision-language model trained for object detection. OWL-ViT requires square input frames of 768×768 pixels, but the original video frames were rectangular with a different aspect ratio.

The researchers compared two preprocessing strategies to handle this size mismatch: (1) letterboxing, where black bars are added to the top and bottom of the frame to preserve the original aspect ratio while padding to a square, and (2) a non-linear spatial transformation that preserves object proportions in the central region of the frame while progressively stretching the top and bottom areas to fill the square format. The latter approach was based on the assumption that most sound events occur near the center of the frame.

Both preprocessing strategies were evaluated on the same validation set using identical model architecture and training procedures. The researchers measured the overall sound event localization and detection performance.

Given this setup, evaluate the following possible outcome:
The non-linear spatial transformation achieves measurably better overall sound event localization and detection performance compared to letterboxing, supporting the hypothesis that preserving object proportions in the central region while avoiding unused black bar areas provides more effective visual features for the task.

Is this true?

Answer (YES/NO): YES